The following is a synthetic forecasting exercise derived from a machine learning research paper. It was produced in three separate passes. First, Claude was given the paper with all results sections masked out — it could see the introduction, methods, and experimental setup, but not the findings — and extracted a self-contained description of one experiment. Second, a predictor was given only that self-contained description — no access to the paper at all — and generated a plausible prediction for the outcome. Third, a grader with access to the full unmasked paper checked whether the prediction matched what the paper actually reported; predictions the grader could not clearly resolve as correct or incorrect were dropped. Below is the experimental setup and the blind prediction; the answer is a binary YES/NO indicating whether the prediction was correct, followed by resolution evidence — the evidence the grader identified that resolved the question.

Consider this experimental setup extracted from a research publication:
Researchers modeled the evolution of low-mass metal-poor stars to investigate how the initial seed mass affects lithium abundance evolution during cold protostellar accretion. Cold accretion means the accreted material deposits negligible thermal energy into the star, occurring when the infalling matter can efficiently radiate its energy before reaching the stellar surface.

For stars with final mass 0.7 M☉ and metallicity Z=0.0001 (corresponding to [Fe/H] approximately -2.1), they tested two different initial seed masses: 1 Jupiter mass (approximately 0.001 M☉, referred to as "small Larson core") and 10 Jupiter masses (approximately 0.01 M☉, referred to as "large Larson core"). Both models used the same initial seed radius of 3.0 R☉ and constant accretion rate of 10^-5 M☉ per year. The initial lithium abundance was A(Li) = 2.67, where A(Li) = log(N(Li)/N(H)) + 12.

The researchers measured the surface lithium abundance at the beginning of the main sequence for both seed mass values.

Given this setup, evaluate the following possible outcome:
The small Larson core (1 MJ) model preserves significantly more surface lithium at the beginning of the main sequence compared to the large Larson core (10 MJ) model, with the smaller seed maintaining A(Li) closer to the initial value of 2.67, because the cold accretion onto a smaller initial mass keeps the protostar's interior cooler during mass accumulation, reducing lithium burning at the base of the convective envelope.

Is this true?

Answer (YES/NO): NO